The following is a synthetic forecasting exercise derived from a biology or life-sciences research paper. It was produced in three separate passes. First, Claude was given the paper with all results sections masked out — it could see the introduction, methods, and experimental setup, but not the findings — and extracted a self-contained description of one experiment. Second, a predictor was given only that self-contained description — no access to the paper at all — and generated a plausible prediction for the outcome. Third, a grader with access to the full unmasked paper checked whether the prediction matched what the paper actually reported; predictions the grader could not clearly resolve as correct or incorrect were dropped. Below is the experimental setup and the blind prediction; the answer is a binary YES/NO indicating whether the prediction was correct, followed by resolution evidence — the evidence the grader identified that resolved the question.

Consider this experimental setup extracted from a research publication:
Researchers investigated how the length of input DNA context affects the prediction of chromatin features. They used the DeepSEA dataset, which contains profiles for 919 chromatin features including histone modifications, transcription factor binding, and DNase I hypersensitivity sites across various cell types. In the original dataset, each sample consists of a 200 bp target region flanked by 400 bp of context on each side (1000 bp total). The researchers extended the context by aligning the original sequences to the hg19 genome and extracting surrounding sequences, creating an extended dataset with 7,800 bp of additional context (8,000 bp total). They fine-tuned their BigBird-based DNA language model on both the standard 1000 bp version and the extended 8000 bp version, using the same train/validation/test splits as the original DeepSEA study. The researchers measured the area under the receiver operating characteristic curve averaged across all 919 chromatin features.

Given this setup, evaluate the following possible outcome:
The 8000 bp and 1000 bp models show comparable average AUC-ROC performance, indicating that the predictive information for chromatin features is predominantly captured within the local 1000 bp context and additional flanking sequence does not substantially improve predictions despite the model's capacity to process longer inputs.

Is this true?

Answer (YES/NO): NO